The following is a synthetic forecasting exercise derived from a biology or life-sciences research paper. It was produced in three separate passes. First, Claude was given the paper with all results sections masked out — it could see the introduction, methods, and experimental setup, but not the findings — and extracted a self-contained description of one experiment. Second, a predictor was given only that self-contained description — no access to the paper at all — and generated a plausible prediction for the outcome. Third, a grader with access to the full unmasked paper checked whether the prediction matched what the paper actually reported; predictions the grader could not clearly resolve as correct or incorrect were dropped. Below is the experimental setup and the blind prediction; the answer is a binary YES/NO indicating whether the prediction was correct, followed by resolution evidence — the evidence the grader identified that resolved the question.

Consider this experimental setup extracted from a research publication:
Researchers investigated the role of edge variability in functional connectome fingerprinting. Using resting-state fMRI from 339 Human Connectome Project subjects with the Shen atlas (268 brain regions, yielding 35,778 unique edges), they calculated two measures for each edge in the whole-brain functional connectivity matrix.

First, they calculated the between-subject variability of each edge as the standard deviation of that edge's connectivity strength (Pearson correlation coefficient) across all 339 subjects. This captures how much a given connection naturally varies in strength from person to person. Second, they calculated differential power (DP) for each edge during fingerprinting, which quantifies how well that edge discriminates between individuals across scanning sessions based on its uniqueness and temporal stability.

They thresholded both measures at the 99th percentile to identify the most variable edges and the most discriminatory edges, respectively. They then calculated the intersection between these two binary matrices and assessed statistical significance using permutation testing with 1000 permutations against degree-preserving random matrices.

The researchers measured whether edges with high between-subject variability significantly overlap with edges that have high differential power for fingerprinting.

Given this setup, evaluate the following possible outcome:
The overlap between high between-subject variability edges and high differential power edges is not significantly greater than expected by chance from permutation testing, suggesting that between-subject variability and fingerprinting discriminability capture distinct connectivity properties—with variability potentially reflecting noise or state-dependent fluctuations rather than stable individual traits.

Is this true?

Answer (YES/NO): NO